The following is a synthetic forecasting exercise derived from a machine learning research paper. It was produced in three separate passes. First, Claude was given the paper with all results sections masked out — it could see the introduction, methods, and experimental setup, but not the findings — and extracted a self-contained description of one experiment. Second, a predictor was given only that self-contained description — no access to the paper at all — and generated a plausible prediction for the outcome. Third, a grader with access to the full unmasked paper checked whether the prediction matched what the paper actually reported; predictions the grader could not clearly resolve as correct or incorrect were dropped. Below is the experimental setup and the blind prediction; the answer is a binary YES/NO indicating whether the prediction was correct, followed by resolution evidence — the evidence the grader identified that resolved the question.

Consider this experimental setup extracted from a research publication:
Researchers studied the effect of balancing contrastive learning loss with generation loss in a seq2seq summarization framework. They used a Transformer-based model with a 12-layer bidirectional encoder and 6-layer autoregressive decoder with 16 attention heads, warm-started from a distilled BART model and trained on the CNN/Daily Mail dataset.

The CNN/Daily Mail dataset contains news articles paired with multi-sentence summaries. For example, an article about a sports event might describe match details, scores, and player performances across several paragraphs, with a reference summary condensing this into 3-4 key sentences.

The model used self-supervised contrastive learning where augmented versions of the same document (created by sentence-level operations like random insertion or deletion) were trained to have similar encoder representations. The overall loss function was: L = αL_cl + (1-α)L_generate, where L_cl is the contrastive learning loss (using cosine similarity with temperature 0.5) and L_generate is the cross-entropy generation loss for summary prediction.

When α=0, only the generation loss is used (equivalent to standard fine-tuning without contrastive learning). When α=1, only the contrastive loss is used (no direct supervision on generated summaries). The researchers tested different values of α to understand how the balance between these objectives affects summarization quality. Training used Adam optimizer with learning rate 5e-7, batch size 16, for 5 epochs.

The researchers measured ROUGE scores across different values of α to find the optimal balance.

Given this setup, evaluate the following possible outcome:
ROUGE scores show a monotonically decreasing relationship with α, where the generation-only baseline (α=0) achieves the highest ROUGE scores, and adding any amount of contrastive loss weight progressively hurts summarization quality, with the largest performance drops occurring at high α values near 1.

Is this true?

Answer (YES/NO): NO